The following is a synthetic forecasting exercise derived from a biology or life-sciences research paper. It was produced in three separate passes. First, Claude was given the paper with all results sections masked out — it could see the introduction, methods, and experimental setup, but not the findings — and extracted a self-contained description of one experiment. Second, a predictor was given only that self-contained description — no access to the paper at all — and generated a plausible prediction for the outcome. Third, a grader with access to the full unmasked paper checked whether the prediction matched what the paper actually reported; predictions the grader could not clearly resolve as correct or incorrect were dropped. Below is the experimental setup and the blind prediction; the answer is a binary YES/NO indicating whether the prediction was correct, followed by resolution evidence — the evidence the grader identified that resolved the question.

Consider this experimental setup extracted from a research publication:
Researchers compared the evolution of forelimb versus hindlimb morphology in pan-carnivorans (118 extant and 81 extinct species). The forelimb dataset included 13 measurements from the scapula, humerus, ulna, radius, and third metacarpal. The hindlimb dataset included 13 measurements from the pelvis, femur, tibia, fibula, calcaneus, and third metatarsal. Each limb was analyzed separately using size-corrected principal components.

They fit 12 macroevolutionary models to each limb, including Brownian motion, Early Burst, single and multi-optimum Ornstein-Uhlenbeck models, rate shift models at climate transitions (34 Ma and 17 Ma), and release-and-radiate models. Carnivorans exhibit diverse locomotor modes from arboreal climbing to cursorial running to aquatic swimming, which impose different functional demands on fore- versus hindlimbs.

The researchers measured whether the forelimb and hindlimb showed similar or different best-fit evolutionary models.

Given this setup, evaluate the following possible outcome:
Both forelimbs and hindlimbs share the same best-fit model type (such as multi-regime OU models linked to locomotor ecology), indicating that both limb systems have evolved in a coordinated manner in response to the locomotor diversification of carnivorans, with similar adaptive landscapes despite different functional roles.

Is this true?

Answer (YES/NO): NO